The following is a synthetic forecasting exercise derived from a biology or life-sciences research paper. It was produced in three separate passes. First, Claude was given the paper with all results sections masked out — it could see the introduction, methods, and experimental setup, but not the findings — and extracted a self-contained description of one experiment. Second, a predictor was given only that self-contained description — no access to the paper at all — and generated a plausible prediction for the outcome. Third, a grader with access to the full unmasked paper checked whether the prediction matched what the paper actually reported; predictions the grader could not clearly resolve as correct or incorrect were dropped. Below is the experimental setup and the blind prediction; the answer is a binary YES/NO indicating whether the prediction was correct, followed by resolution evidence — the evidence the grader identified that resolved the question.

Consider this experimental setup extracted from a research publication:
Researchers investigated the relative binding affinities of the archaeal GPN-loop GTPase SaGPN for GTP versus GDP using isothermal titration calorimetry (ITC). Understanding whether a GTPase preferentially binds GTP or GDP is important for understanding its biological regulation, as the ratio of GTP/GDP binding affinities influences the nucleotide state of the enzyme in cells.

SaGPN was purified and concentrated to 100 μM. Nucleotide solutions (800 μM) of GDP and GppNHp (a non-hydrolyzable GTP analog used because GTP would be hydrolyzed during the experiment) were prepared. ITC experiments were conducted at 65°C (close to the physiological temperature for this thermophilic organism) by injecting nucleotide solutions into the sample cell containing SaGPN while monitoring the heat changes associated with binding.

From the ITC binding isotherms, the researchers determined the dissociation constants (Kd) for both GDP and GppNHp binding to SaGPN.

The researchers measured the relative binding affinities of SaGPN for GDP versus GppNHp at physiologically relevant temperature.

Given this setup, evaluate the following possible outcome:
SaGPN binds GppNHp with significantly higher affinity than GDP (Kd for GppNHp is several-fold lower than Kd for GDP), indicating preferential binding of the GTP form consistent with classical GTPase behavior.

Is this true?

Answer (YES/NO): NO